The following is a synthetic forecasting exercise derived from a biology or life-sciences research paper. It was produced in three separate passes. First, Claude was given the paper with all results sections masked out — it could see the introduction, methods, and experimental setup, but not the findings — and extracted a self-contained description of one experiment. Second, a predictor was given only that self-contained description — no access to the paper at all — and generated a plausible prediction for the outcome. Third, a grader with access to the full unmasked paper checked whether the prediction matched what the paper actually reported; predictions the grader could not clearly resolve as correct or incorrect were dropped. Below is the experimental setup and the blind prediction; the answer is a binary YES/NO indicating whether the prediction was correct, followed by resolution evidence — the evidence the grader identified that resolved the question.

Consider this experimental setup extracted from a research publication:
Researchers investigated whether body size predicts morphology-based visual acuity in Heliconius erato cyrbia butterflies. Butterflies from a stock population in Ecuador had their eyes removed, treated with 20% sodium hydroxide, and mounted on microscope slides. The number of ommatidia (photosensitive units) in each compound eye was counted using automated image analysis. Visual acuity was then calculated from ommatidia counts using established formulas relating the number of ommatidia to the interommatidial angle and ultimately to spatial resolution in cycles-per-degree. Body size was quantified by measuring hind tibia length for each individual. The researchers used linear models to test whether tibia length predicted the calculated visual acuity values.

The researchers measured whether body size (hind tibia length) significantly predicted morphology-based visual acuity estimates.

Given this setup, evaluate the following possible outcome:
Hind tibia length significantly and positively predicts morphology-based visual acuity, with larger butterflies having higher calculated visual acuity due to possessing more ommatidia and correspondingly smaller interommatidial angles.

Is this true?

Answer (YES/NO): NO